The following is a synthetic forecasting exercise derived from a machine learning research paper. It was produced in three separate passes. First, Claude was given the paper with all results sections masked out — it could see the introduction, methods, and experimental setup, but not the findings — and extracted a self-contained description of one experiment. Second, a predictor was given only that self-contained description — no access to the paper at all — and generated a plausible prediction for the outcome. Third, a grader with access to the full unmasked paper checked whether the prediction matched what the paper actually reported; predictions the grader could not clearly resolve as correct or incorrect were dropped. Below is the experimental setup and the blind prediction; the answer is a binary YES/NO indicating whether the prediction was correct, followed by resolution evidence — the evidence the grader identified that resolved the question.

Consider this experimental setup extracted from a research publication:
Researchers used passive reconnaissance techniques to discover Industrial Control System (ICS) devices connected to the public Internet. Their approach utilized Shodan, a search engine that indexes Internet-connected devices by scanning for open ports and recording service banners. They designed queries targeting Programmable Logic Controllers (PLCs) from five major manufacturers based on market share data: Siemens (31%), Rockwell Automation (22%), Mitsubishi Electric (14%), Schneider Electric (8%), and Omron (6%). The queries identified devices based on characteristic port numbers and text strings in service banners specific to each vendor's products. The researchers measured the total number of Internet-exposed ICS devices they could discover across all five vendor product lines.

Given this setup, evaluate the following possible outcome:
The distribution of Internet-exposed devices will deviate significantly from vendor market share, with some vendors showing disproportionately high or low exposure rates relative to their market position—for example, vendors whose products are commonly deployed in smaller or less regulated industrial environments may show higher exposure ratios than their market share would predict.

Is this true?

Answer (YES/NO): YES